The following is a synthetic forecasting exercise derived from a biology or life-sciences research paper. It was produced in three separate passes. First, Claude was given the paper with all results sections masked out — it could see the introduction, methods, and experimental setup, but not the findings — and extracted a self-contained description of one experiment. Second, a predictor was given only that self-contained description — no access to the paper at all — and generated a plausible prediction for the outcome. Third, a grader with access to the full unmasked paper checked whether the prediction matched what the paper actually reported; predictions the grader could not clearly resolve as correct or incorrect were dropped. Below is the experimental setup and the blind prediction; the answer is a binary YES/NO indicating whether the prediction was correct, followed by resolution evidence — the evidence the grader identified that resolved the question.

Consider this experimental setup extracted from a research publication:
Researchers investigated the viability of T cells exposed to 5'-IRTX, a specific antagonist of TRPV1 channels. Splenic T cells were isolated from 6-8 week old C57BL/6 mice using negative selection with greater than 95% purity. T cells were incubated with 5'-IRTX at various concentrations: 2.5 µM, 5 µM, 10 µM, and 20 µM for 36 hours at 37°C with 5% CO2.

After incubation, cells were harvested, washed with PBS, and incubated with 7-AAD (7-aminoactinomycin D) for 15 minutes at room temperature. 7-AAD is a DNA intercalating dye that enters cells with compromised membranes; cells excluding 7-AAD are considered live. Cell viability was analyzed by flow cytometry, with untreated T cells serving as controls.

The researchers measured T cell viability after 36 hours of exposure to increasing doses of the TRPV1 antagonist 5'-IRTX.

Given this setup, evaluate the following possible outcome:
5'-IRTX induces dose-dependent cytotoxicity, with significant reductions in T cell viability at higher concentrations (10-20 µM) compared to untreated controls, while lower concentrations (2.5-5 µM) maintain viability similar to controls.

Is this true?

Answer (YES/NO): NO